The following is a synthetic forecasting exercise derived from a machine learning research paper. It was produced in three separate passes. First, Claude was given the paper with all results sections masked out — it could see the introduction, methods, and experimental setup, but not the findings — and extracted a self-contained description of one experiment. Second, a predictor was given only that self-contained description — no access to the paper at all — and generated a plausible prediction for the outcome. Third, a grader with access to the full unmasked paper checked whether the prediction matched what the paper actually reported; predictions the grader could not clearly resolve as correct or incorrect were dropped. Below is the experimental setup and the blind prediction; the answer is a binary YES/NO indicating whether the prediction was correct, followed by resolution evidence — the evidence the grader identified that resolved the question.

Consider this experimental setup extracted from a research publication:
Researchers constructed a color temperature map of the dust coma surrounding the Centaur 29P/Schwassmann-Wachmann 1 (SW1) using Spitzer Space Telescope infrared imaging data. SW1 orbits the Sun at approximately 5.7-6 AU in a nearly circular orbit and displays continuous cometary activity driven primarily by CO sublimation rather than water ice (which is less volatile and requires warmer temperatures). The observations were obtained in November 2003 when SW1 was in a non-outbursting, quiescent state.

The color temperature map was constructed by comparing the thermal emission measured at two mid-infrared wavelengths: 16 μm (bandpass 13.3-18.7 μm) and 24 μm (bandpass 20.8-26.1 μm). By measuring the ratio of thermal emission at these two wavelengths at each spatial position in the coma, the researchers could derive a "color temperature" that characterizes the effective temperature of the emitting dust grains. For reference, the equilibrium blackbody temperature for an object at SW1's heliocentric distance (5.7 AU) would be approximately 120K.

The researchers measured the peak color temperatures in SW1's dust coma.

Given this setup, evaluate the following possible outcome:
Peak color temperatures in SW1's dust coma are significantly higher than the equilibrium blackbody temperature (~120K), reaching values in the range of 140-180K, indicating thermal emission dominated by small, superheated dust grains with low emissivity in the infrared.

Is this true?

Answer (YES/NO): YES